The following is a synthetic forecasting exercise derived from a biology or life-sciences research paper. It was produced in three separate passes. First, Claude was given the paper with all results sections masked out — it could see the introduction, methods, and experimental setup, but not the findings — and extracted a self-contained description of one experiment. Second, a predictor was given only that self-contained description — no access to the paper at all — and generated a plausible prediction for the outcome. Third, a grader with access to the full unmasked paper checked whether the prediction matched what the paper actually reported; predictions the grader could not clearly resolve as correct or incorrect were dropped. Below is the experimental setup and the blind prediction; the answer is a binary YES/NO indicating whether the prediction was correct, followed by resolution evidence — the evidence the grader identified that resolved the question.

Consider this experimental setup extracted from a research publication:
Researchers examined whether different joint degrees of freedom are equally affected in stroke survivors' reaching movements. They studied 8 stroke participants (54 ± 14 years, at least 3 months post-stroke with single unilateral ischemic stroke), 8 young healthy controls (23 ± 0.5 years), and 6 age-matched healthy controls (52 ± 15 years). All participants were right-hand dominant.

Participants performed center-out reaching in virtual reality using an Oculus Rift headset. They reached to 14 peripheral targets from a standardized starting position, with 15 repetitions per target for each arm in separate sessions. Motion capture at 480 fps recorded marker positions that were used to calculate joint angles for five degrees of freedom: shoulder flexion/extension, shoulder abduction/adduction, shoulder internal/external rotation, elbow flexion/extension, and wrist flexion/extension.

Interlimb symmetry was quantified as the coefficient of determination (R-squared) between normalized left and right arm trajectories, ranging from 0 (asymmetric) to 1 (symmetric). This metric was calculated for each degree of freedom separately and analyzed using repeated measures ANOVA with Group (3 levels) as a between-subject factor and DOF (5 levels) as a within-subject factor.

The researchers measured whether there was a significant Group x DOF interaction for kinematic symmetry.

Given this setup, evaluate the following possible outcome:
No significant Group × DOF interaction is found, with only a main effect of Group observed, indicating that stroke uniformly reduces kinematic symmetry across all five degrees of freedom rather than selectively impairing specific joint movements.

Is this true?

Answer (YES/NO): NO